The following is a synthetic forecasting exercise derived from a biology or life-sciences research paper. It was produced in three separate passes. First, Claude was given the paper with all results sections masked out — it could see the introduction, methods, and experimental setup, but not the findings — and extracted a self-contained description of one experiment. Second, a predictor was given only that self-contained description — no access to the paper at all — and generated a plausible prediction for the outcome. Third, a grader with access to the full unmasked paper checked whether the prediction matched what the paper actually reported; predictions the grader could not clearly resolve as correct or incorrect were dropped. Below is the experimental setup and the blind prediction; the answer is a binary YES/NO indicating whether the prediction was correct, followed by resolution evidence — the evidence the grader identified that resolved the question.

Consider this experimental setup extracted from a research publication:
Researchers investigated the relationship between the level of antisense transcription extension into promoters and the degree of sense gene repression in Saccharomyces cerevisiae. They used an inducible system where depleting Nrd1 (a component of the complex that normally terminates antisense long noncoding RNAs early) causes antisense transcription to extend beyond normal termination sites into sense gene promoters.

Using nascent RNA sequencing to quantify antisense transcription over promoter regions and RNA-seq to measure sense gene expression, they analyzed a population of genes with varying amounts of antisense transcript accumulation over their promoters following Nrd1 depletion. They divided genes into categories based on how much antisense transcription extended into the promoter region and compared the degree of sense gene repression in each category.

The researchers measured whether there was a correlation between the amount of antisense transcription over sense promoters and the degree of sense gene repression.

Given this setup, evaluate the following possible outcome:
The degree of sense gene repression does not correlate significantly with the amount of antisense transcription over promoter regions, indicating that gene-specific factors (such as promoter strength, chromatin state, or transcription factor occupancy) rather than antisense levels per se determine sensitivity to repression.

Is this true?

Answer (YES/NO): NO